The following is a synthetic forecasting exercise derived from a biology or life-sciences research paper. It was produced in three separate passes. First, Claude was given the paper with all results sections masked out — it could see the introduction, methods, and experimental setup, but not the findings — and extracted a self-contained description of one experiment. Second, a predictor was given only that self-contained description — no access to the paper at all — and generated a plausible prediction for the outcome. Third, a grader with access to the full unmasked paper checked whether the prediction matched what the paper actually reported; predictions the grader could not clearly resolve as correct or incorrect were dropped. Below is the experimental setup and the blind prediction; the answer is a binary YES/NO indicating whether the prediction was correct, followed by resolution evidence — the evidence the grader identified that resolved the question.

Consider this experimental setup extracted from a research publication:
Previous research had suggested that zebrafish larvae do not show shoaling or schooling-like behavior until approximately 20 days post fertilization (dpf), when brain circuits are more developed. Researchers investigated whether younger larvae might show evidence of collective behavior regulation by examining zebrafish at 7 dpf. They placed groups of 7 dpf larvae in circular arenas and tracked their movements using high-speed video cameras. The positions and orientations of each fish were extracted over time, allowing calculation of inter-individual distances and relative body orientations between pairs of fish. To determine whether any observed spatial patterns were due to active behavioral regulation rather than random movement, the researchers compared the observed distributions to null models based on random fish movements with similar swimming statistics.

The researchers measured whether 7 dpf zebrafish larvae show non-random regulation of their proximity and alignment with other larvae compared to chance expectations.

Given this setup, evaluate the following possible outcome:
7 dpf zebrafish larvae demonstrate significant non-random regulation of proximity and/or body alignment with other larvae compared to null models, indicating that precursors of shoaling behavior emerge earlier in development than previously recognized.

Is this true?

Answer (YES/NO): YES